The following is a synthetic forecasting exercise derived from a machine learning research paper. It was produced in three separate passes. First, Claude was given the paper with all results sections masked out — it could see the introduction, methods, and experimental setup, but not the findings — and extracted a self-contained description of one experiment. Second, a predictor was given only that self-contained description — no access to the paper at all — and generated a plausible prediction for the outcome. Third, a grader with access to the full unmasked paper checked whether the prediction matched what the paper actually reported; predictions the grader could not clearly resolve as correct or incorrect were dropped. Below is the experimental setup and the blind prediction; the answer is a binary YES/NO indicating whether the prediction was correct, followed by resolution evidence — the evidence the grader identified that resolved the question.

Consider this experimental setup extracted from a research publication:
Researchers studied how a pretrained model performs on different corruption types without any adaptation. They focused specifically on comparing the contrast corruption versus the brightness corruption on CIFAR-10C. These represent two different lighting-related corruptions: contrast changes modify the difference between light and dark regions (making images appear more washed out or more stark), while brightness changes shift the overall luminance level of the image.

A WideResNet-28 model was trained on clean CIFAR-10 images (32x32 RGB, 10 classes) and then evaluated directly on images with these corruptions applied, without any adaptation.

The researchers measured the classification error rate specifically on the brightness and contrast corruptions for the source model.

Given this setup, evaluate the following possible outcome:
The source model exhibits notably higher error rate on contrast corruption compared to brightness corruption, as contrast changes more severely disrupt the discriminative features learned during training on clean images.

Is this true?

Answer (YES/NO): YES